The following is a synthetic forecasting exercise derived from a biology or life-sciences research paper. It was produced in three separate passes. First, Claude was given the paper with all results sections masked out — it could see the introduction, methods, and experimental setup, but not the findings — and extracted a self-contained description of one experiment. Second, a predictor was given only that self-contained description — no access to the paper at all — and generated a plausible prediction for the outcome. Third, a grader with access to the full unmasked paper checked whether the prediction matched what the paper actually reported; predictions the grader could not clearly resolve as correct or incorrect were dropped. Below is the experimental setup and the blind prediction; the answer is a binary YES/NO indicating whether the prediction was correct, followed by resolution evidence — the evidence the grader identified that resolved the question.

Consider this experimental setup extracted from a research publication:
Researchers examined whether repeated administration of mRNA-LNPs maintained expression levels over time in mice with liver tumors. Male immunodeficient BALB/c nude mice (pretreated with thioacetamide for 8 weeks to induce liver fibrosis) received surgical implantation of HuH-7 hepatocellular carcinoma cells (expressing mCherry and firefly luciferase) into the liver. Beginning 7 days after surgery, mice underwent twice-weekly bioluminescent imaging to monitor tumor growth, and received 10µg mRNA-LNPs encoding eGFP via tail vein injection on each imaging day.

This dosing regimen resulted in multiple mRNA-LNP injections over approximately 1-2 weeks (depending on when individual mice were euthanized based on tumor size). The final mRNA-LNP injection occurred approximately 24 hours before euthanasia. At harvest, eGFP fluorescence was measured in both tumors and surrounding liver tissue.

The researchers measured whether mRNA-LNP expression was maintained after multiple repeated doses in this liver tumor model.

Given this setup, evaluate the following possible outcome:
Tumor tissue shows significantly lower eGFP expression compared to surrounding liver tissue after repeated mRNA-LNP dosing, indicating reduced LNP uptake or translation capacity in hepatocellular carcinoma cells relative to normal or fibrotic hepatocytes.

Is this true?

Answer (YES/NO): YES